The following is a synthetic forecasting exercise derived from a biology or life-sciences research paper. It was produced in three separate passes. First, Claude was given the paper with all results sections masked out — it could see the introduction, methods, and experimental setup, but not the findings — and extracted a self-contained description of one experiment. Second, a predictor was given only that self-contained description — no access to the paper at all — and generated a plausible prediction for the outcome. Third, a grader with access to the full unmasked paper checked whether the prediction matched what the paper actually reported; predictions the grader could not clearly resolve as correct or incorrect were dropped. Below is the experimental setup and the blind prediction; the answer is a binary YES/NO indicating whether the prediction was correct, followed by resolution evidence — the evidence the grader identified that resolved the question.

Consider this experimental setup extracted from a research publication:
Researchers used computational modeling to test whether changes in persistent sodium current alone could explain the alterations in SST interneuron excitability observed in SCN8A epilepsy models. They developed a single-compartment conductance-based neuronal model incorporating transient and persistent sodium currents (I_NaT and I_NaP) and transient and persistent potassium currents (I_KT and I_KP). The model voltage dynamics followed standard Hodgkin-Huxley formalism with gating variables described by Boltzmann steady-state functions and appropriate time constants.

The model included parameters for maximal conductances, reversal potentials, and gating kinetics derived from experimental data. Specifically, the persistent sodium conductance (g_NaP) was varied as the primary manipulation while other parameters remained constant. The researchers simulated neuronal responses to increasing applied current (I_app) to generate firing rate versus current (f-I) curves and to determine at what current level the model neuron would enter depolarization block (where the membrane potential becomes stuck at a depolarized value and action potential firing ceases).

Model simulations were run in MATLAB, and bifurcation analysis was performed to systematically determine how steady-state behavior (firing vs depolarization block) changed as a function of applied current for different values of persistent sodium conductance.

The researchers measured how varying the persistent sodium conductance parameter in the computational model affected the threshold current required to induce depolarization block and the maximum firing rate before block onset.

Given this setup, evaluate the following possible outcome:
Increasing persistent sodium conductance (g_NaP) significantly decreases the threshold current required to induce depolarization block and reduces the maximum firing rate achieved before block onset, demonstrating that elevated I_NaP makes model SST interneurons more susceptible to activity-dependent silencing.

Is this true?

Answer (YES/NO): YES